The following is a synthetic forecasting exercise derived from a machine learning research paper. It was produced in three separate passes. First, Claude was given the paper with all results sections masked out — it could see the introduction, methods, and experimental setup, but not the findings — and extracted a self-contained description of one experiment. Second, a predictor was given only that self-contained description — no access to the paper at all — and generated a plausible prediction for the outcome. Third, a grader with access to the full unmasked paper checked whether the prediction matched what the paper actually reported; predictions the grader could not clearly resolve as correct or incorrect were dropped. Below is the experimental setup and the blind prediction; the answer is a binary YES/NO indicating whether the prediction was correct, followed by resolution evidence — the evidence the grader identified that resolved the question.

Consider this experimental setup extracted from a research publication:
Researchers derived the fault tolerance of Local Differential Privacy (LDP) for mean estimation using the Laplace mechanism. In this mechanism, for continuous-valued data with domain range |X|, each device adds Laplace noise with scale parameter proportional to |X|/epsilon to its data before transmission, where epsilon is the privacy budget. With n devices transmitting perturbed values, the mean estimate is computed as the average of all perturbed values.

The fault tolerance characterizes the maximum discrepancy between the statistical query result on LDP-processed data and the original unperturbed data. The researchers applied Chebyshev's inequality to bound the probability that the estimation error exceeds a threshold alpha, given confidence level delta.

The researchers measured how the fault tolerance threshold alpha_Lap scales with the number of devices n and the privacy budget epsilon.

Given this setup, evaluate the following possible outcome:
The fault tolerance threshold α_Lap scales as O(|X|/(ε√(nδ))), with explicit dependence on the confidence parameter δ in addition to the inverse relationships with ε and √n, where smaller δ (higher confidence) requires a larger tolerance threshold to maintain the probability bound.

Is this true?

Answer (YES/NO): NO